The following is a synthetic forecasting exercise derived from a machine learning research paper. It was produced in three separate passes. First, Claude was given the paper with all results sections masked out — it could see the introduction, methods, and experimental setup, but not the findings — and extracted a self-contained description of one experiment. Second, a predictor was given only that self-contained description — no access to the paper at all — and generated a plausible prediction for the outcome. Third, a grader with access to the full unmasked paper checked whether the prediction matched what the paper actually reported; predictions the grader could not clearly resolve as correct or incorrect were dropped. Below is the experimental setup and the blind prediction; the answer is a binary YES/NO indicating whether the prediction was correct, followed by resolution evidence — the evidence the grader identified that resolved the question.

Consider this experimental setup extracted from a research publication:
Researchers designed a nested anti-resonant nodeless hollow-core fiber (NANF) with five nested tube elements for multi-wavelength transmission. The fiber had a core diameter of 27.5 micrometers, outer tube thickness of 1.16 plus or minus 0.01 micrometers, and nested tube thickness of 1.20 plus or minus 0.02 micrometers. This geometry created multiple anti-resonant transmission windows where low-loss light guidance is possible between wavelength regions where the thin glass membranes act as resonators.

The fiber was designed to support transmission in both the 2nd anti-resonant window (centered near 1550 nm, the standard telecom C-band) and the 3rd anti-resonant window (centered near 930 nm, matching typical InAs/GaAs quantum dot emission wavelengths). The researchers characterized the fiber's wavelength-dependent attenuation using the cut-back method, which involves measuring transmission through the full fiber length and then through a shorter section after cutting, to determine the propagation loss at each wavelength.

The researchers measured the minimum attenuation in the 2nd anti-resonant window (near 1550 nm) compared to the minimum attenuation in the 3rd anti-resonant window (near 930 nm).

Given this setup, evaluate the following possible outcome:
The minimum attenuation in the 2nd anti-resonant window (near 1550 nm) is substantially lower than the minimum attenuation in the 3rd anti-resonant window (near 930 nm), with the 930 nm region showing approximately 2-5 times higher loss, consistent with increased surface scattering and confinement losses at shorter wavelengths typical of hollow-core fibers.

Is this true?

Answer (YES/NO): NO